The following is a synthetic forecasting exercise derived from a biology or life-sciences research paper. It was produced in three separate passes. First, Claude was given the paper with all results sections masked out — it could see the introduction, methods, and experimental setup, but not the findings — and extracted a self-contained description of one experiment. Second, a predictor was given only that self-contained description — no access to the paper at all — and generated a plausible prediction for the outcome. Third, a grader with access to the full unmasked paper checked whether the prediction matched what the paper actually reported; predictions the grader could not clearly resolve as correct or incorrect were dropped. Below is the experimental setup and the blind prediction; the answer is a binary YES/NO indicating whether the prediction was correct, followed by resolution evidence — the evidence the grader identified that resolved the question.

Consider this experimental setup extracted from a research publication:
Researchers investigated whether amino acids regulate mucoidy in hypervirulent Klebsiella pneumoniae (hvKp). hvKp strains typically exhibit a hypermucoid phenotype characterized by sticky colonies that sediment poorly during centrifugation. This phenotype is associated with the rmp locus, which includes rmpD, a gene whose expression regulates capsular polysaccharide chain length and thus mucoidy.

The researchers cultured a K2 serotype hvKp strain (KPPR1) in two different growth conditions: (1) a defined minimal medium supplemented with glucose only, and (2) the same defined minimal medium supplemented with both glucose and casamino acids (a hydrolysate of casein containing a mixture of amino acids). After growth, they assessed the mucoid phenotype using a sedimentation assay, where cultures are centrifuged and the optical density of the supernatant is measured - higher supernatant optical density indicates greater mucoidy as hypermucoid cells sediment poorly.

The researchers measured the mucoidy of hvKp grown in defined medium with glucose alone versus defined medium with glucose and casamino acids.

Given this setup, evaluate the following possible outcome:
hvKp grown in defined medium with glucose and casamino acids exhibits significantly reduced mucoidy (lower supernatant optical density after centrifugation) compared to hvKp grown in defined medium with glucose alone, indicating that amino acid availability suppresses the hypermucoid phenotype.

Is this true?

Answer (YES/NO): NO